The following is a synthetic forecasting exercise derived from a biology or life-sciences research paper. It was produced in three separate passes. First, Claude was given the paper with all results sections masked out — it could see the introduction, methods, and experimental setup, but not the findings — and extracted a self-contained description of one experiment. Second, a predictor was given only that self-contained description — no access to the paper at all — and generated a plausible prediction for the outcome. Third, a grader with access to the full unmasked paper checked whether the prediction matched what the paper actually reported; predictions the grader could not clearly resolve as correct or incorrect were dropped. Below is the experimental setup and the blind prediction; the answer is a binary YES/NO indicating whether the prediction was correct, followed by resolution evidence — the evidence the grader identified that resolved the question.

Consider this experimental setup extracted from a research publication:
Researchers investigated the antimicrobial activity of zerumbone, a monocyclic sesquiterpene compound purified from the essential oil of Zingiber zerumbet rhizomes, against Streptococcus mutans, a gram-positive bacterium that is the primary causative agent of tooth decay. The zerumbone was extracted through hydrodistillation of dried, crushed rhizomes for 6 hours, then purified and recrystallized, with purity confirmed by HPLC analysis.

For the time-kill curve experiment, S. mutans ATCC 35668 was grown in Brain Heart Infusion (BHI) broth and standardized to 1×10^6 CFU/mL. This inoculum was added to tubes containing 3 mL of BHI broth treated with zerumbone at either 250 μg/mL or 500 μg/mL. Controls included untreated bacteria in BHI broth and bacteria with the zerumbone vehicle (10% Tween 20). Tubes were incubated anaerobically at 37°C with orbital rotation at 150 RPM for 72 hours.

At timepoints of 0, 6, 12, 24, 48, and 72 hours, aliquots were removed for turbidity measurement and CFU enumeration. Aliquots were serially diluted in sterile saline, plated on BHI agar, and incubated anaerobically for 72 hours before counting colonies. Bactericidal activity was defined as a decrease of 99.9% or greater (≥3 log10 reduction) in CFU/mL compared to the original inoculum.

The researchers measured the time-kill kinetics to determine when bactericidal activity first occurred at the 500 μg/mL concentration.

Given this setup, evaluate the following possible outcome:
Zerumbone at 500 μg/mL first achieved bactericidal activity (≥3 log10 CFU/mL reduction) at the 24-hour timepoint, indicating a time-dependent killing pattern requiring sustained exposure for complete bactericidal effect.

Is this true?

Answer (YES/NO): NO